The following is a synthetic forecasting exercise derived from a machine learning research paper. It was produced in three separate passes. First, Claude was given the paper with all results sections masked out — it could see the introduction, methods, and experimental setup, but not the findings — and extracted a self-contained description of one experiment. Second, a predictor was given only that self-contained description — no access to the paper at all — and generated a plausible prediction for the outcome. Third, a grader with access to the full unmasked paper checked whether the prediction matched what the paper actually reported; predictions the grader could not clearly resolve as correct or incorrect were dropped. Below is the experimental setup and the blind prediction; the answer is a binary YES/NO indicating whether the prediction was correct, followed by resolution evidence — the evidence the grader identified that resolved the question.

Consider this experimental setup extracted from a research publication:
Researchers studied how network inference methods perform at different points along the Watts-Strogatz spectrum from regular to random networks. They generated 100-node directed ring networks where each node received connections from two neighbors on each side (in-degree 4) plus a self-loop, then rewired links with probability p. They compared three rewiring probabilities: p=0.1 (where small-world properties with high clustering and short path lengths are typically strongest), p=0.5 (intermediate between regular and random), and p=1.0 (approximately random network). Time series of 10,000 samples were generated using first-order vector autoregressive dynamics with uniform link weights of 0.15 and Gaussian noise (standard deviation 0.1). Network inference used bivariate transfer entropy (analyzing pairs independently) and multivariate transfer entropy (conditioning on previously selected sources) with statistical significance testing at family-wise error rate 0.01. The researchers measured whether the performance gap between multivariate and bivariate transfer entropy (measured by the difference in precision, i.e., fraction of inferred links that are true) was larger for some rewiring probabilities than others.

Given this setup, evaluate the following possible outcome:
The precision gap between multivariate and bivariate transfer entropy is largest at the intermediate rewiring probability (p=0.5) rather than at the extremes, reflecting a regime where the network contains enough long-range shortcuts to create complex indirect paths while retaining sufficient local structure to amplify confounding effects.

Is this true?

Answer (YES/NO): NO